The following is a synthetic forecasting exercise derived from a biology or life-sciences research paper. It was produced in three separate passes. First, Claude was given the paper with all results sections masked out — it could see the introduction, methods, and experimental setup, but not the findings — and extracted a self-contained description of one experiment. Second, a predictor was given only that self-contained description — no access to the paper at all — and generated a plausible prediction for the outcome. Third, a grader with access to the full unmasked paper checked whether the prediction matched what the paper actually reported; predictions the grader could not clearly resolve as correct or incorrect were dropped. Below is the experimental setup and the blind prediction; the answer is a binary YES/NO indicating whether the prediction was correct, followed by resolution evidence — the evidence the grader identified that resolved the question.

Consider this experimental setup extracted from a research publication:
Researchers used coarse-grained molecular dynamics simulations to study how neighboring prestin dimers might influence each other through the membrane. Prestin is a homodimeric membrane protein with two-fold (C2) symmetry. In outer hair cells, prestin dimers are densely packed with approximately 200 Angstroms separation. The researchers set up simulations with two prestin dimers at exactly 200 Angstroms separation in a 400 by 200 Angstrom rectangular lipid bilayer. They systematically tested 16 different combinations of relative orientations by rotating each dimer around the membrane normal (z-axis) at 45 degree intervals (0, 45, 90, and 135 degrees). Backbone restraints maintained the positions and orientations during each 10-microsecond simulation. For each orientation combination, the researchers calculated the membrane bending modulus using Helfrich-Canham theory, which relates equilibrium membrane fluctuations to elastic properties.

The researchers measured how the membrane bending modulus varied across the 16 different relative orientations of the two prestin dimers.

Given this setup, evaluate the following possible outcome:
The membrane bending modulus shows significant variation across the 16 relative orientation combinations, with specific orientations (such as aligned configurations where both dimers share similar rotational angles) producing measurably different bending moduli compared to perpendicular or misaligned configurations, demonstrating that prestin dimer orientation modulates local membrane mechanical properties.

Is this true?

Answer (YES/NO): YES